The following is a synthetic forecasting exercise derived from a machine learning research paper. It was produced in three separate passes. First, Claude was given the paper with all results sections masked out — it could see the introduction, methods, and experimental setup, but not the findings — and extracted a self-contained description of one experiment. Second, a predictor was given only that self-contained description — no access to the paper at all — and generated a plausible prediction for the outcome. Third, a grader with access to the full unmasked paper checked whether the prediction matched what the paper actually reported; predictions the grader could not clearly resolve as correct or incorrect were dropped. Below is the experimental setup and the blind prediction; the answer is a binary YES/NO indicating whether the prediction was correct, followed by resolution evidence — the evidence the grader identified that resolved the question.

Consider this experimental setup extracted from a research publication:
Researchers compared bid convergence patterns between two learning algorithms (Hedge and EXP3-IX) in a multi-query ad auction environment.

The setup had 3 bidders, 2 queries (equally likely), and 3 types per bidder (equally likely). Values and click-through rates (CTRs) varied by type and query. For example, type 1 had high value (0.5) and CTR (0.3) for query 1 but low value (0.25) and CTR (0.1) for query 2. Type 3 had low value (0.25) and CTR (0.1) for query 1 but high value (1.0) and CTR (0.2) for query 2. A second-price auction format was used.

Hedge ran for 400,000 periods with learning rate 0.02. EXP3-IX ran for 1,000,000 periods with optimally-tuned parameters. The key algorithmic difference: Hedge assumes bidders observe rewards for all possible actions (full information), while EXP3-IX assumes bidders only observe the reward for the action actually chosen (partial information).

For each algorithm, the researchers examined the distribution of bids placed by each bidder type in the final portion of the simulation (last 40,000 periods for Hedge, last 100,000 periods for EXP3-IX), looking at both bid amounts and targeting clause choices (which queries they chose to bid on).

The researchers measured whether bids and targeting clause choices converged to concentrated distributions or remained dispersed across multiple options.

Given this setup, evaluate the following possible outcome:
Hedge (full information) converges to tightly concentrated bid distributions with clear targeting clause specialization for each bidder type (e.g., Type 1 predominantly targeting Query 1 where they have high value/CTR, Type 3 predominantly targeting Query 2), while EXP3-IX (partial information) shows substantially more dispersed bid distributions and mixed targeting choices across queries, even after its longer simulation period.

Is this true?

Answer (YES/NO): YES